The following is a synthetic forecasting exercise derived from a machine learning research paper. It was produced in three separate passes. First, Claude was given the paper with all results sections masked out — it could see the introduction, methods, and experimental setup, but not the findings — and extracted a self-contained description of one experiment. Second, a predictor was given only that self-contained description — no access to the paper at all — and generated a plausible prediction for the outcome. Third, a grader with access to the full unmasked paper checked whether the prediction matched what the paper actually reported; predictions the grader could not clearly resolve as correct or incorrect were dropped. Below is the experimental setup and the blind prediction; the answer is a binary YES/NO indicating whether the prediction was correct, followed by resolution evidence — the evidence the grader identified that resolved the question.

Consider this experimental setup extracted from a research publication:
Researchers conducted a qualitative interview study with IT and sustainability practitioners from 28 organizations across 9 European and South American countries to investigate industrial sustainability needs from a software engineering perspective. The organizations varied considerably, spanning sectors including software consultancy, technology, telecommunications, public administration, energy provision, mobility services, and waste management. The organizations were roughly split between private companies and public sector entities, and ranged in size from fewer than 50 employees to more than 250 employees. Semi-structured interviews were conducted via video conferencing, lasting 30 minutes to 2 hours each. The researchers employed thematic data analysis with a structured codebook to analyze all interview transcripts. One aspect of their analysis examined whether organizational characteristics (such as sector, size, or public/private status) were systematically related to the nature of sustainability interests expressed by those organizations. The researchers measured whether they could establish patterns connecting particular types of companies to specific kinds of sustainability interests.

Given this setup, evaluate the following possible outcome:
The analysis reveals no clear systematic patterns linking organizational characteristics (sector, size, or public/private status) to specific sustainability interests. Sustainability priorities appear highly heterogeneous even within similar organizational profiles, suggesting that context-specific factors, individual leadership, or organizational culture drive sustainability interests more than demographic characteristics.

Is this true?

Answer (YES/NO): YES